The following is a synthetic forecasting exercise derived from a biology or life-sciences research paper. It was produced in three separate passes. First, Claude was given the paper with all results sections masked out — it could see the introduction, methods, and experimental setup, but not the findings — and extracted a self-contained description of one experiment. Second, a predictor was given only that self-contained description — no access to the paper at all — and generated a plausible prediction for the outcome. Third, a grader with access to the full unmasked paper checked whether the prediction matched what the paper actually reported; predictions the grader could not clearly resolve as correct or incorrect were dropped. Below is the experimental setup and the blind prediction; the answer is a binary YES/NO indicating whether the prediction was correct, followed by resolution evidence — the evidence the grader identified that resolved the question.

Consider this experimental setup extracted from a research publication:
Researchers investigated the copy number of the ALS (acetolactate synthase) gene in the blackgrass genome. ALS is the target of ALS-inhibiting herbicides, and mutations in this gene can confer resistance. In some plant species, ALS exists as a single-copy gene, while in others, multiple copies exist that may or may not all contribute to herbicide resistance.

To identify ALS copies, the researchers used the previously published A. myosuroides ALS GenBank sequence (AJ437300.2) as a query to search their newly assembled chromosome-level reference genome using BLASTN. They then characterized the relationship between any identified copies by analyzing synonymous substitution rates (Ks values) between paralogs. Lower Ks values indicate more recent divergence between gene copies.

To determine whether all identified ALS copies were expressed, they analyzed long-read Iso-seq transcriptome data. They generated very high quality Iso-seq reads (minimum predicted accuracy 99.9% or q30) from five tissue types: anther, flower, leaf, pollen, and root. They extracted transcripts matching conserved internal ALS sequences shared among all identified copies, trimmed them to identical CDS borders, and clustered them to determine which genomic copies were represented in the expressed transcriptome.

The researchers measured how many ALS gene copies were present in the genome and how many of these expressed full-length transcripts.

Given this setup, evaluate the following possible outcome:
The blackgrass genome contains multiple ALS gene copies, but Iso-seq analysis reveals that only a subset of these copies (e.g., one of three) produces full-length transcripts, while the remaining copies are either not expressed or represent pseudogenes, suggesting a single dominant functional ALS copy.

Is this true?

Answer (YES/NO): NO